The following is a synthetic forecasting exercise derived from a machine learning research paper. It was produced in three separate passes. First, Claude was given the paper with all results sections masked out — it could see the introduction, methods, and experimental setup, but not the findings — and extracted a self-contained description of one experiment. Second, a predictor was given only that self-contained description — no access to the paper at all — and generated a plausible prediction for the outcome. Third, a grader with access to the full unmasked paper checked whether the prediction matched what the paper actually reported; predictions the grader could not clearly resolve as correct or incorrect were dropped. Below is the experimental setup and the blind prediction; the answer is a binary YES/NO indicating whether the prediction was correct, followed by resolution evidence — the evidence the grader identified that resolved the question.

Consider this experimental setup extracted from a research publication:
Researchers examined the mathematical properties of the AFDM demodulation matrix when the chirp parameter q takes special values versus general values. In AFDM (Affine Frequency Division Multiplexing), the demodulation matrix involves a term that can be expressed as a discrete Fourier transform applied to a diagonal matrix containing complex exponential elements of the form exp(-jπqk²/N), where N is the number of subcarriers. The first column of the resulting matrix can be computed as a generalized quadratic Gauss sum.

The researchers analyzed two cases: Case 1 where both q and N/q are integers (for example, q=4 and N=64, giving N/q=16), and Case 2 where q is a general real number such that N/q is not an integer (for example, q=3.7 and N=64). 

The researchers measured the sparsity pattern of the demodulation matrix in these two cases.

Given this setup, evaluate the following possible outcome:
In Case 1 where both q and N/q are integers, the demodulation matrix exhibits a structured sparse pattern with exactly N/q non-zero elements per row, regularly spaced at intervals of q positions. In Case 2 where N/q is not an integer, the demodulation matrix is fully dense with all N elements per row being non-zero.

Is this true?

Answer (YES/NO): NO